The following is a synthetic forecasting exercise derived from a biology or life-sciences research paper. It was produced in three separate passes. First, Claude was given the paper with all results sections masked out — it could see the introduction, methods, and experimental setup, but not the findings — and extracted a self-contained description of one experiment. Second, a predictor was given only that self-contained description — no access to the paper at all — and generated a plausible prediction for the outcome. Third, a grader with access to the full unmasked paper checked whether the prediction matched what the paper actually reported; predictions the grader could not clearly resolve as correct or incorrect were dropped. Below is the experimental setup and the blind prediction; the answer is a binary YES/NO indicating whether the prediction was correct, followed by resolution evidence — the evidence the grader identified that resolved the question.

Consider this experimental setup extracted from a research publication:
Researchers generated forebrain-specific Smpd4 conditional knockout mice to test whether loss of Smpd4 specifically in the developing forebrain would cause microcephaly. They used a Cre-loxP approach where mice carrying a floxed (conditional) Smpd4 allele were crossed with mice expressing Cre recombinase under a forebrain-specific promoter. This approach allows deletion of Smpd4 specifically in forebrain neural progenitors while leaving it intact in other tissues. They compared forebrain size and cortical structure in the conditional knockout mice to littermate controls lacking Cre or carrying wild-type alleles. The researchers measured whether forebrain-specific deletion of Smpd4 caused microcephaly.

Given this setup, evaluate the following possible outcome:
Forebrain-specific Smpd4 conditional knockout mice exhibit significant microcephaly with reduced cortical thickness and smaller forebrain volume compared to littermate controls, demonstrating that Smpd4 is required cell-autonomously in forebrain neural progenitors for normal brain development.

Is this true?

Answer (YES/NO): NO